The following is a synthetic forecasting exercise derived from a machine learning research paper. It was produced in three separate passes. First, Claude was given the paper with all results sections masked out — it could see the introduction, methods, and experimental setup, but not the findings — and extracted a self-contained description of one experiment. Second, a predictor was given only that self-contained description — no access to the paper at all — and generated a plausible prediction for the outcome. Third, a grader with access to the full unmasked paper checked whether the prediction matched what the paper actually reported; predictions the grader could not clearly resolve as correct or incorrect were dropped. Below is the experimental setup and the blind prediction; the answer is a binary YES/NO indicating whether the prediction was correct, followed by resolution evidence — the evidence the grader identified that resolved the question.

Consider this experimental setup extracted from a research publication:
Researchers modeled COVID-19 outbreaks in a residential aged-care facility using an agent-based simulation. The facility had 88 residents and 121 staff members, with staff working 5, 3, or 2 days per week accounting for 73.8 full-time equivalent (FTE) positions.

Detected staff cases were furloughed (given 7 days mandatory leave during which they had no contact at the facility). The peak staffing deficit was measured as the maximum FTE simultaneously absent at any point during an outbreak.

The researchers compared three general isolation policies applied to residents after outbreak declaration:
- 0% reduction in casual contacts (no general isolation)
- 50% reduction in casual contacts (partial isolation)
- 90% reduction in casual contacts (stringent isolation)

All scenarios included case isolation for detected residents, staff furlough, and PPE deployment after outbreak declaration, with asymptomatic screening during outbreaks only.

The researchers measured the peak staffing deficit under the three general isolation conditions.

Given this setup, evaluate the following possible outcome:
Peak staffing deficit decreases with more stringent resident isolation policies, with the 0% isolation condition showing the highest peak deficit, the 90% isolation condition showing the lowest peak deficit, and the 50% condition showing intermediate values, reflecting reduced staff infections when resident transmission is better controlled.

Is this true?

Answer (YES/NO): NO